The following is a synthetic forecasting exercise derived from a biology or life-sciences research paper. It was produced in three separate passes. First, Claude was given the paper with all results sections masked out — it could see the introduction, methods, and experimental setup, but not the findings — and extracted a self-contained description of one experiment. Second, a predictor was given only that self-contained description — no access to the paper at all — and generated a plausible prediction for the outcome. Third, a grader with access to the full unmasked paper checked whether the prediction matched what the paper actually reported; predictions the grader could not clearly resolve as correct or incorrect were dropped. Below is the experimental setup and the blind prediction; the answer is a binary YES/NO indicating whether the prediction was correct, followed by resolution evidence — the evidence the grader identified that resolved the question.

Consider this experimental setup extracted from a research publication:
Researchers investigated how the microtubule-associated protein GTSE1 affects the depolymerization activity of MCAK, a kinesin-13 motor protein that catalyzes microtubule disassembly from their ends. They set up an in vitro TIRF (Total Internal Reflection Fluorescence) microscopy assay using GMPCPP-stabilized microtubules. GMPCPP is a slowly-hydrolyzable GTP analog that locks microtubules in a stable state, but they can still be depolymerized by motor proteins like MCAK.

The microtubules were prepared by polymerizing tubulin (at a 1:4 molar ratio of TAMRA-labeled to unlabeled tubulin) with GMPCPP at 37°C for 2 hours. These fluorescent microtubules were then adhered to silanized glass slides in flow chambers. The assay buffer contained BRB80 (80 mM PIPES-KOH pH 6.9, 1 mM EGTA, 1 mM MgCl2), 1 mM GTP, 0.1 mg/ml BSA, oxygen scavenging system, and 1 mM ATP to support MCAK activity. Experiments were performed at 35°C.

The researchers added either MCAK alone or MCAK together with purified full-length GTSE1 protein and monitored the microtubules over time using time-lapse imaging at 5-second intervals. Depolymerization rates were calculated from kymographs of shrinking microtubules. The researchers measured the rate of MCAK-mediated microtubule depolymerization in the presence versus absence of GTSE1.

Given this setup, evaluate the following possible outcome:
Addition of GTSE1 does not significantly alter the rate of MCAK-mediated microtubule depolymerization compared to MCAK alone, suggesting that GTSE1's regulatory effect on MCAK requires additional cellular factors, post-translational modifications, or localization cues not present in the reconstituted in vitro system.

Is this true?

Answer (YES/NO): NO